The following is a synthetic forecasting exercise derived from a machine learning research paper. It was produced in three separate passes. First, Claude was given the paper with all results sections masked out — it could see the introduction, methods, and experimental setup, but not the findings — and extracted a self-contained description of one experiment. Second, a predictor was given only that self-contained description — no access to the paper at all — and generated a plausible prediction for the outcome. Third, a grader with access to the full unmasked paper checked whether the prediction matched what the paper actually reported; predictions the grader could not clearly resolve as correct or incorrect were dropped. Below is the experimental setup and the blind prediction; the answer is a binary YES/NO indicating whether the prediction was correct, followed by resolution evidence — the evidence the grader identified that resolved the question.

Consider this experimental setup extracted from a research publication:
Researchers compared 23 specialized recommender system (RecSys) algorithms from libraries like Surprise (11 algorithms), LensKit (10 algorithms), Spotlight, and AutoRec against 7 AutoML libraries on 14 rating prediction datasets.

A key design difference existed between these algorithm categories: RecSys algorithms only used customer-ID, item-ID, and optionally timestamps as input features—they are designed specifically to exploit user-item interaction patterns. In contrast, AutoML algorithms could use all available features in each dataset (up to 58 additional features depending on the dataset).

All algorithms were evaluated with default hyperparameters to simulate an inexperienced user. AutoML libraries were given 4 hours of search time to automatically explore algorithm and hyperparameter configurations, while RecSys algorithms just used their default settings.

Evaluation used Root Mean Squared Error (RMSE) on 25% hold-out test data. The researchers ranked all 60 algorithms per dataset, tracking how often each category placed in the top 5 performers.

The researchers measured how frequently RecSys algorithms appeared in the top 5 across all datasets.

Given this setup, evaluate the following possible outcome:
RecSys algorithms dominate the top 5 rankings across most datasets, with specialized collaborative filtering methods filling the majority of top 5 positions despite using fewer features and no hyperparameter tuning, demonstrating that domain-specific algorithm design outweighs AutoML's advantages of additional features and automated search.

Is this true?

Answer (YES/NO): NO